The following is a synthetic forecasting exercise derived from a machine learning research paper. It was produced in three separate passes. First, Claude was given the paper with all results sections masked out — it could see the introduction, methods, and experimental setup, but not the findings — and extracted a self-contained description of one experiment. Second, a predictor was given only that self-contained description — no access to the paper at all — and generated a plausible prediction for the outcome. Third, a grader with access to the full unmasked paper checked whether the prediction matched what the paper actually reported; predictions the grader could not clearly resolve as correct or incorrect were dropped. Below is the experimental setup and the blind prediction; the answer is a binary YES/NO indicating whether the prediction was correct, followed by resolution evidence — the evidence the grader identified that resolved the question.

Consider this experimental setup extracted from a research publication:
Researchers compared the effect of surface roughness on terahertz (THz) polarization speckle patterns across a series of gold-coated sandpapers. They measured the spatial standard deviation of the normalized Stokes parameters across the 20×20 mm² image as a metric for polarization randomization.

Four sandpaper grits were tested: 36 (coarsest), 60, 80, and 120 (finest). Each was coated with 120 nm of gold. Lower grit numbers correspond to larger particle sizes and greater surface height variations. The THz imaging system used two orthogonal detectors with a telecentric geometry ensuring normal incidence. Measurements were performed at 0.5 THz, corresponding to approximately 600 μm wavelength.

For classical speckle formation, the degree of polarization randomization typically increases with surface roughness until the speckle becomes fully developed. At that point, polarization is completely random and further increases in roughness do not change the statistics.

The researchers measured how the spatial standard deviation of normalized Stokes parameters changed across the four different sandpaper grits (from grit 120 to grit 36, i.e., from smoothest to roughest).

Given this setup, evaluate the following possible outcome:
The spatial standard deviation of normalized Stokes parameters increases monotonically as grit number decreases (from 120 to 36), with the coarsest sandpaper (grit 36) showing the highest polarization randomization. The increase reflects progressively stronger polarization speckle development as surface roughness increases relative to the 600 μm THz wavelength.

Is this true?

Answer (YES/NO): YES